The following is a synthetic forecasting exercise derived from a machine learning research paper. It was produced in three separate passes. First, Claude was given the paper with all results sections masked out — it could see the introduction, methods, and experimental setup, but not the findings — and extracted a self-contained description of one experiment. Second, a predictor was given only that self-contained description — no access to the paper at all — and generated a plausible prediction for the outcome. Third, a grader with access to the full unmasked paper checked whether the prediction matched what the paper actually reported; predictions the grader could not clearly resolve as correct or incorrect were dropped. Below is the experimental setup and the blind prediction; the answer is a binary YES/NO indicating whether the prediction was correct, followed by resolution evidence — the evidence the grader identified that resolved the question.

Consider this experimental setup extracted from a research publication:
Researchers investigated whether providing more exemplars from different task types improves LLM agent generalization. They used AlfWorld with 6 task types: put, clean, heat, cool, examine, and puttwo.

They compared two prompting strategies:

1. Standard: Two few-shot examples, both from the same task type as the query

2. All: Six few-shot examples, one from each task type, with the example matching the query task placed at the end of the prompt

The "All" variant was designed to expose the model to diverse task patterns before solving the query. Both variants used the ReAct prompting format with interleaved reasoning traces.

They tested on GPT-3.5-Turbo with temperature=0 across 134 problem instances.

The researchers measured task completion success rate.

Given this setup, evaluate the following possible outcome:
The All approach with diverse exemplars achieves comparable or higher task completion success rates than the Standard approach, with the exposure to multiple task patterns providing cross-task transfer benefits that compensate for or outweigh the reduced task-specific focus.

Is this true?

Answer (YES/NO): YES